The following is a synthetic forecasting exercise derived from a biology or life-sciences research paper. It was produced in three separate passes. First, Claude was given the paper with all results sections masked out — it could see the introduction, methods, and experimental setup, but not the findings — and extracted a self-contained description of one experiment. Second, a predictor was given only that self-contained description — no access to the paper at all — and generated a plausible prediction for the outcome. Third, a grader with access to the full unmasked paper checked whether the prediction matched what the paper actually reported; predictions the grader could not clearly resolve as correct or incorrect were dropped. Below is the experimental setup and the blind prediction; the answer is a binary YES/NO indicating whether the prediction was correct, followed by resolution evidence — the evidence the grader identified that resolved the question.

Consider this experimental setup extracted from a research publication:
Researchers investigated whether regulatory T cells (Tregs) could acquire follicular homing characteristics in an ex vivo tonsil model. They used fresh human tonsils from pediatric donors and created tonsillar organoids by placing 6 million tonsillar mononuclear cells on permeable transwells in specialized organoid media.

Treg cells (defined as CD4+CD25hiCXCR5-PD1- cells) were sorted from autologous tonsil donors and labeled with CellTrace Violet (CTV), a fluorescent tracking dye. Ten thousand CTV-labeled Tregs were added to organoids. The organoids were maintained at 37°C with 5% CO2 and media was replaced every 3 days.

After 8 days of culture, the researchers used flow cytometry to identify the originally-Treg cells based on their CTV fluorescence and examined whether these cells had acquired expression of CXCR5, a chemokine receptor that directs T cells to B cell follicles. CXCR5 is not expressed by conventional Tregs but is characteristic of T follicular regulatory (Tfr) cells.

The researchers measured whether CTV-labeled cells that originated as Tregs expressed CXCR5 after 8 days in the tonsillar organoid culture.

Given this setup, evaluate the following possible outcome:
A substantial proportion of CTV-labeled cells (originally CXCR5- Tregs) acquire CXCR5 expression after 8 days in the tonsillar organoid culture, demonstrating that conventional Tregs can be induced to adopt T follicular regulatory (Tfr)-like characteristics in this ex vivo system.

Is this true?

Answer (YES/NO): NO